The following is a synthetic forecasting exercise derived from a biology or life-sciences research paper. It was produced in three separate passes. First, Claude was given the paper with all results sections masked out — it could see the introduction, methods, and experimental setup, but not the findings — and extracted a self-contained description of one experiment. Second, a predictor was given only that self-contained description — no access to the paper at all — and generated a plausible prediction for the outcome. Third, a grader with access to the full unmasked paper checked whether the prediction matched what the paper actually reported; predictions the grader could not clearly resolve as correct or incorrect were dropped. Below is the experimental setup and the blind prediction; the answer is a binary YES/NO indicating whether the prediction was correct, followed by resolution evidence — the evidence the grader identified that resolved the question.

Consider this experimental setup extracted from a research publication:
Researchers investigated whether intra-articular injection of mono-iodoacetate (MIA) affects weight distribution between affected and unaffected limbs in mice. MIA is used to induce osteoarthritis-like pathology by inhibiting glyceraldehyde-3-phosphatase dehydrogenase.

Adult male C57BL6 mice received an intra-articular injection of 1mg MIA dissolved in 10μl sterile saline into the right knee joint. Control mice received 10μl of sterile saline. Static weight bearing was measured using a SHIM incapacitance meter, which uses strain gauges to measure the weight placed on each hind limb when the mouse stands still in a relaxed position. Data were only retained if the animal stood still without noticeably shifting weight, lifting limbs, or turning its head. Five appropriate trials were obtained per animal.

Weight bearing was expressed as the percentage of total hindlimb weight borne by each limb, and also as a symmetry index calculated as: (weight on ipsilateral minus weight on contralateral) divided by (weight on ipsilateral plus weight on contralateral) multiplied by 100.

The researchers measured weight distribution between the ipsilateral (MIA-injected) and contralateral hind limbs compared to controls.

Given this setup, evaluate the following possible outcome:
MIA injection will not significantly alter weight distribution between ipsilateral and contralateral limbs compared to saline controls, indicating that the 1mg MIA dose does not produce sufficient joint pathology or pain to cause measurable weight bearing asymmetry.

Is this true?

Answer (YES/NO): NO